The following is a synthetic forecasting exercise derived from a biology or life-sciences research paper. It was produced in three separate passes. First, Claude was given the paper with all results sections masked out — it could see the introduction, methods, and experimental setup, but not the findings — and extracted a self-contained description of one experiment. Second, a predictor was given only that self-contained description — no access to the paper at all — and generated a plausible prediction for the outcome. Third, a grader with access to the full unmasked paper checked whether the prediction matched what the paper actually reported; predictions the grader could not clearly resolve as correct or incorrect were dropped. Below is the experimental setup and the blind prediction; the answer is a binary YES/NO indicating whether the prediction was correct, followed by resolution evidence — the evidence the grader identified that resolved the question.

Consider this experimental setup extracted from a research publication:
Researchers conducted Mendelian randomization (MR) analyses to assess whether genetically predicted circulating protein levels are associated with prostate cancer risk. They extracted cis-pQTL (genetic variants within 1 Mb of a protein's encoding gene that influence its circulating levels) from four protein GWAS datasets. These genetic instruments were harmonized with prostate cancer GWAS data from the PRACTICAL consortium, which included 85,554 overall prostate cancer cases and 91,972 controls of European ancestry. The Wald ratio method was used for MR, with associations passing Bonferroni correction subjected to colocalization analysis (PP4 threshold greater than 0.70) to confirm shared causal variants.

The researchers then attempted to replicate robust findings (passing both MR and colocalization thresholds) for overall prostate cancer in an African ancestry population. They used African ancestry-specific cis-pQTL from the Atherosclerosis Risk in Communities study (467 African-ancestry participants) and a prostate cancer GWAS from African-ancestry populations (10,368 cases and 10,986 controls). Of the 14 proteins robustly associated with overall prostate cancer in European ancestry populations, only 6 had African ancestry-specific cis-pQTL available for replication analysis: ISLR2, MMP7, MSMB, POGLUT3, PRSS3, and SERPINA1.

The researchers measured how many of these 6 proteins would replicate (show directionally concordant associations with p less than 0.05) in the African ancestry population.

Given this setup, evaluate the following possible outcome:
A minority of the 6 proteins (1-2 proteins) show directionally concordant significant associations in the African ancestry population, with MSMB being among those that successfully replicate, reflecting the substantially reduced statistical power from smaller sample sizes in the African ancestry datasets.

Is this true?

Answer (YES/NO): NO